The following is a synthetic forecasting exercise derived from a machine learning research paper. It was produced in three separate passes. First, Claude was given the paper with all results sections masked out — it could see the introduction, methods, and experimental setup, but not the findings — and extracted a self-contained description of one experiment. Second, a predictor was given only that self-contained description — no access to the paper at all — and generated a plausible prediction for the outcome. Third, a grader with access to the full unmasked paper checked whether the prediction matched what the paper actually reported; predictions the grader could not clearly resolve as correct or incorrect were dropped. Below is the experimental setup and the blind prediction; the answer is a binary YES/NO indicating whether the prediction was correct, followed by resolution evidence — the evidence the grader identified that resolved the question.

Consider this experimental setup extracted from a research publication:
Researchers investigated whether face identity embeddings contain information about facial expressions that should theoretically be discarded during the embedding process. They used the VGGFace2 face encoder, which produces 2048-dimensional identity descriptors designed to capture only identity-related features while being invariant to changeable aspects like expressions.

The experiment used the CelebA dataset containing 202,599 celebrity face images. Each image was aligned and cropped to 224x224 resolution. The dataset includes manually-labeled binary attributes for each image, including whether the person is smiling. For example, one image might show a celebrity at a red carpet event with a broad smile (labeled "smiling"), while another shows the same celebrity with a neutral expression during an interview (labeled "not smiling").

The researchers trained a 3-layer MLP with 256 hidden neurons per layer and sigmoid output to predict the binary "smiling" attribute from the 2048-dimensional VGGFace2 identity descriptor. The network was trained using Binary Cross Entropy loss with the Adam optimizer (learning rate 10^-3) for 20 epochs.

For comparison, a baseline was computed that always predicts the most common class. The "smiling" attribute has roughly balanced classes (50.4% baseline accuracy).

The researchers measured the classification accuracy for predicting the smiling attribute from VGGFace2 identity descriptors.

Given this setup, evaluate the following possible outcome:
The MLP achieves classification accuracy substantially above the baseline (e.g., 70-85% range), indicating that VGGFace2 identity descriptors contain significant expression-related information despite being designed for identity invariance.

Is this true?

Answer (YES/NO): YES